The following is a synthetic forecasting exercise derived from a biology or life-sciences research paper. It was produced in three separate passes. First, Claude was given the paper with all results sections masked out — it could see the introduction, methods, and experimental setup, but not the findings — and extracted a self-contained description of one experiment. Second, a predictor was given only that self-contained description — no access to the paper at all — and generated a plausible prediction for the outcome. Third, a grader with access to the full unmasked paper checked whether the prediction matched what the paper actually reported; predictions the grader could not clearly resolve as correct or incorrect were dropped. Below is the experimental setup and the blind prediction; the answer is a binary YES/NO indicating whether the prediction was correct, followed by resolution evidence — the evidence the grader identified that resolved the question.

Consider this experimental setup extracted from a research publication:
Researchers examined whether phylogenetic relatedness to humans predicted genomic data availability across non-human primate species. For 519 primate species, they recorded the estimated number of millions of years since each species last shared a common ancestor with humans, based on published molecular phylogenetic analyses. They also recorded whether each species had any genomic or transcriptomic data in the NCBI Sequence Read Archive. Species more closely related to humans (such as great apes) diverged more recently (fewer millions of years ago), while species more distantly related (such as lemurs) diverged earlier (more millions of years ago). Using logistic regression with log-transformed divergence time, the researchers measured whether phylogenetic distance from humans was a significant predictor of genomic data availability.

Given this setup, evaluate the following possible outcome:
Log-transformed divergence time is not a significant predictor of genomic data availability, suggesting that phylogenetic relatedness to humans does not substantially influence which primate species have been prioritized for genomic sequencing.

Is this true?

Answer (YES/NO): YES